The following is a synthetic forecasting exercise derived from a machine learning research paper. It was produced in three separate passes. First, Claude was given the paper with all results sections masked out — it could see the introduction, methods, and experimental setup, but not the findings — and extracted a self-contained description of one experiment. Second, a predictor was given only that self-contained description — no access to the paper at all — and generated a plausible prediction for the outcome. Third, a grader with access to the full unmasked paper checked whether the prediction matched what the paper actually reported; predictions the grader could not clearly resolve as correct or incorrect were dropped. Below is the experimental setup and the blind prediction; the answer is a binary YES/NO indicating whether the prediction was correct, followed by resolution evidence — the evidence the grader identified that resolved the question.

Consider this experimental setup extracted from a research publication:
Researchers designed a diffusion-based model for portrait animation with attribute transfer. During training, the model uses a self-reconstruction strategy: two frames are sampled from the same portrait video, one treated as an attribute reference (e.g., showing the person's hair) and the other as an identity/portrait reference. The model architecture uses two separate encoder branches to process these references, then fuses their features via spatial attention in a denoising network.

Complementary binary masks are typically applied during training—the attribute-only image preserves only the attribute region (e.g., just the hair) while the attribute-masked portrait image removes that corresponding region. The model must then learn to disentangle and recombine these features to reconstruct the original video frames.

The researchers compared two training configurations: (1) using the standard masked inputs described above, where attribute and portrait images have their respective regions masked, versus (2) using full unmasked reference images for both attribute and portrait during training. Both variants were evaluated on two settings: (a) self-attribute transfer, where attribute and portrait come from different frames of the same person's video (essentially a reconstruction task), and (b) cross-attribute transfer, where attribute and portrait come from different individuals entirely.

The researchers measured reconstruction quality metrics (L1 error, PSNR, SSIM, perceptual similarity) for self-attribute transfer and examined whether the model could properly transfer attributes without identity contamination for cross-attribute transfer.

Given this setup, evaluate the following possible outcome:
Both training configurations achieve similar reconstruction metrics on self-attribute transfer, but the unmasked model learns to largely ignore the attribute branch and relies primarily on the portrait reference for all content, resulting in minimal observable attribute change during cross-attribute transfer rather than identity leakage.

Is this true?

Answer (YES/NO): NO